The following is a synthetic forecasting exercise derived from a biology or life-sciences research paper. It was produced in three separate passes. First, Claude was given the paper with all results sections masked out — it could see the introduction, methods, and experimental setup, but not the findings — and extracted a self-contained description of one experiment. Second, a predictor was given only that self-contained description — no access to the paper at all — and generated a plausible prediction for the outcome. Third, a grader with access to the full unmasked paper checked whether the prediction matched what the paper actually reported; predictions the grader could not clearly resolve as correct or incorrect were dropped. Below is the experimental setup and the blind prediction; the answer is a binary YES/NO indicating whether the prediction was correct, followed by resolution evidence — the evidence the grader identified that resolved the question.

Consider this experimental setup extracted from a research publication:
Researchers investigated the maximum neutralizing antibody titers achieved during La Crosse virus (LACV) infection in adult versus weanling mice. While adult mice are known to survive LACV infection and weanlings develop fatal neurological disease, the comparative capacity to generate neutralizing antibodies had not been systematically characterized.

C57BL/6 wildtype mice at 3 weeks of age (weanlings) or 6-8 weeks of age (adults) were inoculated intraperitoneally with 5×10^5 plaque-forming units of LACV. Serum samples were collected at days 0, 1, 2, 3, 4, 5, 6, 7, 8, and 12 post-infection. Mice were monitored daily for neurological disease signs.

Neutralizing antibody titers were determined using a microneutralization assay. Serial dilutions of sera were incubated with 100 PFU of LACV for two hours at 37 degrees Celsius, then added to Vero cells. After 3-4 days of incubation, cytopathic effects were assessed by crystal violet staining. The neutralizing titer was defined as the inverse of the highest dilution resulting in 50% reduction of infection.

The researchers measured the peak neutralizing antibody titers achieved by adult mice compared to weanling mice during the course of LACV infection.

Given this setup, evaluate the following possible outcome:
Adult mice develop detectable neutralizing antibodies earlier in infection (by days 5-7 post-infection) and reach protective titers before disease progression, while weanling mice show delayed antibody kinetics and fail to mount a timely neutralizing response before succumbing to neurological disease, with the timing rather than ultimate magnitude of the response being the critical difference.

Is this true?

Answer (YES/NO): NO